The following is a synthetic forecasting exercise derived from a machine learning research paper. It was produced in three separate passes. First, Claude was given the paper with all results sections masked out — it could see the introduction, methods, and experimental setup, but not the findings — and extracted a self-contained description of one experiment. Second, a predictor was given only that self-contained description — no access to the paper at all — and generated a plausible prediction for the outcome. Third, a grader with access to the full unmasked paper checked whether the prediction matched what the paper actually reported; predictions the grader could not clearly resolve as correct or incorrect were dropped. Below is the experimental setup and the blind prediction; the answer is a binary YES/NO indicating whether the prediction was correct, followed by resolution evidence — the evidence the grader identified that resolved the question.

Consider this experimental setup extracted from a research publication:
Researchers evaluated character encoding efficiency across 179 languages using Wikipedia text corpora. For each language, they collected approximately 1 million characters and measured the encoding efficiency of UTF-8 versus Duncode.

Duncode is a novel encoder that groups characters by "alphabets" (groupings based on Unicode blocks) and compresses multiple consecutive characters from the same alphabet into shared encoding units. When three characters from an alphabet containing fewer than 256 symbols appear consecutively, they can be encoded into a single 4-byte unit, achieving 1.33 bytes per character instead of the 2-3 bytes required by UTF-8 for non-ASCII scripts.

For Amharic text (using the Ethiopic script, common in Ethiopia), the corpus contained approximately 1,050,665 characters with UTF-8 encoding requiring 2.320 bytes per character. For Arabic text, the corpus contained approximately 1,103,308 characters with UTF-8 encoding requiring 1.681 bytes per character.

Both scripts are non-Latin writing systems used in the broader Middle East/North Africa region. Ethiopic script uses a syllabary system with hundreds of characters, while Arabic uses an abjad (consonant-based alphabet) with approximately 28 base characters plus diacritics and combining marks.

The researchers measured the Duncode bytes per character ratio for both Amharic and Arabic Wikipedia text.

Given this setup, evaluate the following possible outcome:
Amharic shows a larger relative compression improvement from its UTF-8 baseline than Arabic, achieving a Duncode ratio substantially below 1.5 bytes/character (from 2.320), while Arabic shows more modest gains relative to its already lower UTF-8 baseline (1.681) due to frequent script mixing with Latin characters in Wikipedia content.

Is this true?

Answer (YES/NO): NO